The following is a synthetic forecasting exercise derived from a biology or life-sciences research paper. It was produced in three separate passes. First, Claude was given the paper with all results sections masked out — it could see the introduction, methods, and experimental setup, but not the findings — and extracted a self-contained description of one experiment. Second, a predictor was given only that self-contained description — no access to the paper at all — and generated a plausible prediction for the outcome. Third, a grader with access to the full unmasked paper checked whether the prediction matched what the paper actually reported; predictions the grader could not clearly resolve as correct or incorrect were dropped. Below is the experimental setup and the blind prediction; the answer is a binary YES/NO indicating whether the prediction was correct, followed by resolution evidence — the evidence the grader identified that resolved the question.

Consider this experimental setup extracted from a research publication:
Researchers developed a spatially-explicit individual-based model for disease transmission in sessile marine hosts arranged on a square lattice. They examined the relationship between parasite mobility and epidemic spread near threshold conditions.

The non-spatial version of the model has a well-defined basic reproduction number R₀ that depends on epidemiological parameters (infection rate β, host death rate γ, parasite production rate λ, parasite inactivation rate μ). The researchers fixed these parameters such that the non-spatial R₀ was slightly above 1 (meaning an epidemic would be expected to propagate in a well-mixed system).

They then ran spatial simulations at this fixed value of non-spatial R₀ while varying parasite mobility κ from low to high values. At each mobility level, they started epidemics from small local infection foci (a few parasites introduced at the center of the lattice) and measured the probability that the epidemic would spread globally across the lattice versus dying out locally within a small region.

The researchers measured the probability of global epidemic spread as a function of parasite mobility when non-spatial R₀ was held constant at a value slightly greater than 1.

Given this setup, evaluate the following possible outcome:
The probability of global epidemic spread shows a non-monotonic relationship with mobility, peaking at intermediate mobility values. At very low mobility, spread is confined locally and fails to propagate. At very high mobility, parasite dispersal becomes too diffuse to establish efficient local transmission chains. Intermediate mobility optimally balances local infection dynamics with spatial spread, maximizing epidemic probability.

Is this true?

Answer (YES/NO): NO